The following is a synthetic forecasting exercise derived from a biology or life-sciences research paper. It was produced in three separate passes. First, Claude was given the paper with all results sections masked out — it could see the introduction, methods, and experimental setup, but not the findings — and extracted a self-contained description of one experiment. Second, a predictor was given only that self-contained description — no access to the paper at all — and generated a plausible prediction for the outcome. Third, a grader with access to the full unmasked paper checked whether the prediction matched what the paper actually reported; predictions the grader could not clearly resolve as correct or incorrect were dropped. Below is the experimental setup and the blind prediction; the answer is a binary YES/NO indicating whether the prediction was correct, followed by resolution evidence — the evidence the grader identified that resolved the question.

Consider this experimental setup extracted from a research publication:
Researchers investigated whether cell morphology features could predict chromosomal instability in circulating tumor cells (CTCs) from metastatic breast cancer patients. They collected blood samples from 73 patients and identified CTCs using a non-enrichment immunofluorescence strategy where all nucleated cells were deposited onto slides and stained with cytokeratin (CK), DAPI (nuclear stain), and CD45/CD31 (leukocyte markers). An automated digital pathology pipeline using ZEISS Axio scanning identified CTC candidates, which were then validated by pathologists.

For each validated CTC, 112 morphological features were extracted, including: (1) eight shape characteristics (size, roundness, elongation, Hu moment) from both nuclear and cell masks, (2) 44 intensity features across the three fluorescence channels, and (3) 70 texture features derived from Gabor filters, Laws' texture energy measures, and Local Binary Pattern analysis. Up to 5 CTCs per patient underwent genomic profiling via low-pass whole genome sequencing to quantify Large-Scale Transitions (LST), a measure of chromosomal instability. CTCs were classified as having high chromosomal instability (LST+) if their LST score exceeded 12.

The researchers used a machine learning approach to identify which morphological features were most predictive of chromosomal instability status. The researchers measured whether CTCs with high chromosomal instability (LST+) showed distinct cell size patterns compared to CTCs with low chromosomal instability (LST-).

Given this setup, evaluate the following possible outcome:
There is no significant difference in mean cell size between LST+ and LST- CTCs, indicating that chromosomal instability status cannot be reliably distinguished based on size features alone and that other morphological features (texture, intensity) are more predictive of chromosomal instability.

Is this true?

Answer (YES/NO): NO